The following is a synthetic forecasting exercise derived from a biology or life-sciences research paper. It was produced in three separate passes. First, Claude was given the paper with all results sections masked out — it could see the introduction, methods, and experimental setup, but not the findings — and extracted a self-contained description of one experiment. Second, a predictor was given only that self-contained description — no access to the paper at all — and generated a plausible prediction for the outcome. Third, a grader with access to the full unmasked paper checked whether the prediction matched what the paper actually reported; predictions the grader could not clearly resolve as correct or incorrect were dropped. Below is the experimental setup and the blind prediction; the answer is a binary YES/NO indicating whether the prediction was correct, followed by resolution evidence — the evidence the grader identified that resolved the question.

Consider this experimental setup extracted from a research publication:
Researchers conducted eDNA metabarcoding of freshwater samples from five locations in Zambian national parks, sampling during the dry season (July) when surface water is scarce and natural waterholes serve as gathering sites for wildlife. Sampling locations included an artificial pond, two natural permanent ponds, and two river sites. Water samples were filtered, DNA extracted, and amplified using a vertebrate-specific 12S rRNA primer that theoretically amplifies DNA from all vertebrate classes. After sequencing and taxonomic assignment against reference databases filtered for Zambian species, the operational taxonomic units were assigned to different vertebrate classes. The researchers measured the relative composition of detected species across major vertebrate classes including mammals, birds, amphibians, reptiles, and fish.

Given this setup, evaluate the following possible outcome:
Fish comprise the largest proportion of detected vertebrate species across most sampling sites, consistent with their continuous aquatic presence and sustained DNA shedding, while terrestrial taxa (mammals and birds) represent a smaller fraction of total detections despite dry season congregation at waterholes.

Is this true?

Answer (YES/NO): NO